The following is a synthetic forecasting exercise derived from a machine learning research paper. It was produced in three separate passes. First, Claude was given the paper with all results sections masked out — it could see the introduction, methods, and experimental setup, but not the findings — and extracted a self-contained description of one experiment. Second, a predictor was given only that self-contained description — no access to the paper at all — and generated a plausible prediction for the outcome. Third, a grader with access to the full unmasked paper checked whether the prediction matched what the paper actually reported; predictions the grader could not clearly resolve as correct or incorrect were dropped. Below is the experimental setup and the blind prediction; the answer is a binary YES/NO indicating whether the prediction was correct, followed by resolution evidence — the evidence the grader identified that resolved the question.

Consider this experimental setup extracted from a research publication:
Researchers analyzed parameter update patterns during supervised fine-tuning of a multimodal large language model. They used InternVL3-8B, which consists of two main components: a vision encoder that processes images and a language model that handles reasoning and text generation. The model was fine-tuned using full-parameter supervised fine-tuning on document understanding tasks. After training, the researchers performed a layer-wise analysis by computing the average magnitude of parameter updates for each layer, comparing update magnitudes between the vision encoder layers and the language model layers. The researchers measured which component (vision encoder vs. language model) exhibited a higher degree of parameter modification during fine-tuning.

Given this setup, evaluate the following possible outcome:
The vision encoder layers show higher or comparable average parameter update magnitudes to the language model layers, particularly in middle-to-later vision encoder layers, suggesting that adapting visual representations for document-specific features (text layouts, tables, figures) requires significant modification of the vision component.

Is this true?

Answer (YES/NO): NO